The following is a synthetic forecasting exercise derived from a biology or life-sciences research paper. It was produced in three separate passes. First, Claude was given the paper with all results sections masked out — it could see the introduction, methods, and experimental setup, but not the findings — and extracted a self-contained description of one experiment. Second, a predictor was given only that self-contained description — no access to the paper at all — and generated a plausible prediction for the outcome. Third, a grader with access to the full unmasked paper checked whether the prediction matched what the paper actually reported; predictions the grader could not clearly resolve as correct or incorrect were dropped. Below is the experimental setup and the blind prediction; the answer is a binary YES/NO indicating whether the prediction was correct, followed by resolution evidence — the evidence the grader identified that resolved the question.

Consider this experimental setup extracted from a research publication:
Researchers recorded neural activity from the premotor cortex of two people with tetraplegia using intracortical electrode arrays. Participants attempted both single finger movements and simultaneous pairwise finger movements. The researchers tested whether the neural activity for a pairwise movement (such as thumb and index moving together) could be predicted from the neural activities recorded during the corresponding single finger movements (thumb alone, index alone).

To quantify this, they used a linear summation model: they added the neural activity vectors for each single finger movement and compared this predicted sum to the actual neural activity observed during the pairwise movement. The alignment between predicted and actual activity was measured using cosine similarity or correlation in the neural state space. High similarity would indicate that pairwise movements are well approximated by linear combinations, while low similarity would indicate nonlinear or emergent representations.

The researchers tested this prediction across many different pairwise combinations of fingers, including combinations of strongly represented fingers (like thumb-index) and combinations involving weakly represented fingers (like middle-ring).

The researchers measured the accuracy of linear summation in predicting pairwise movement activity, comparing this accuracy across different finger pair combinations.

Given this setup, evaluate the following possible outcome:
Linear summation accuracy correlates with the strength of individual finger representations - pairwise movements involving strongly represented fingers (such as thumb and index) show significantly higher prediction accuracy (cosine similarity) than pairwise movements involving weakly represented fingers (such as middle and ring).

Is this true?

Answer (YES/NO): NO